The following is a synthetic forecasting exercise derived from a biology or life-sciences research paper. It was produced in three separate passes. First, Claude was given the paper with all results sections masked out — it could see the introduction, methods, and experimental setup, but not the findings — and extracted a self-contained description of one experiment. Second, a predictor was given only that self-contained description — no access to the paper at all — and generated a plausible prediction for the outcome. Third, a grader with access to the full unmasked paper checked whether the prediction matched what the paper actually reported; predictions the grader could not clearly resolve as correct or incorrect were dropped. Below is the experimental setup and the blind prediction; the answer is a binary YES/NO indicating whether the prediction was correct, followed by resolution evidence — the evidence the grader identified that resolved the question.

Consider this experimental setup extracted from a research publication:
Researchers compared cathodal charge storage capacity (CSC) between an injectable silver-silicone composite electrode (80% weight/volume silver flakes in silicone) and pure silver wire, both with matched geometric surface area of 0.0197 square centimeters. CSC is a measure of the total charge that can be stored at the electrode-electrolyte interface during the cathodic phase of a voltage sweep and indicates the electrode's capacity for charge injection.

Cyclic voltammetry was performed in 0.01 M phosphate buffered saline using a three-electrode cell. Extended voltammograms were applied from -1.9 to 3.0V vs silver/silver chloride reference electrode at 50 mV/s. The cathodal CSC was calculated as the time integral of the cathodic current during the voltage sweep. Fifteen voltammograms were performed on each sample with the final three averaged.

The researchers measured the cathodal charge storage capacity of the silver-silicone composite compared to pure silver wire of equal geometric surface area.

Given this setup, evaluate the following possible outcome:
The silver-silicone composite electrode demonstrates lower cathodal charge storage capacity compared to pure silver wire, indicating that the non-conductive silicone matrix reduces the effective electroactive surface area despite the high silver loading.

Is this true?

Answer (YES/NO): NO